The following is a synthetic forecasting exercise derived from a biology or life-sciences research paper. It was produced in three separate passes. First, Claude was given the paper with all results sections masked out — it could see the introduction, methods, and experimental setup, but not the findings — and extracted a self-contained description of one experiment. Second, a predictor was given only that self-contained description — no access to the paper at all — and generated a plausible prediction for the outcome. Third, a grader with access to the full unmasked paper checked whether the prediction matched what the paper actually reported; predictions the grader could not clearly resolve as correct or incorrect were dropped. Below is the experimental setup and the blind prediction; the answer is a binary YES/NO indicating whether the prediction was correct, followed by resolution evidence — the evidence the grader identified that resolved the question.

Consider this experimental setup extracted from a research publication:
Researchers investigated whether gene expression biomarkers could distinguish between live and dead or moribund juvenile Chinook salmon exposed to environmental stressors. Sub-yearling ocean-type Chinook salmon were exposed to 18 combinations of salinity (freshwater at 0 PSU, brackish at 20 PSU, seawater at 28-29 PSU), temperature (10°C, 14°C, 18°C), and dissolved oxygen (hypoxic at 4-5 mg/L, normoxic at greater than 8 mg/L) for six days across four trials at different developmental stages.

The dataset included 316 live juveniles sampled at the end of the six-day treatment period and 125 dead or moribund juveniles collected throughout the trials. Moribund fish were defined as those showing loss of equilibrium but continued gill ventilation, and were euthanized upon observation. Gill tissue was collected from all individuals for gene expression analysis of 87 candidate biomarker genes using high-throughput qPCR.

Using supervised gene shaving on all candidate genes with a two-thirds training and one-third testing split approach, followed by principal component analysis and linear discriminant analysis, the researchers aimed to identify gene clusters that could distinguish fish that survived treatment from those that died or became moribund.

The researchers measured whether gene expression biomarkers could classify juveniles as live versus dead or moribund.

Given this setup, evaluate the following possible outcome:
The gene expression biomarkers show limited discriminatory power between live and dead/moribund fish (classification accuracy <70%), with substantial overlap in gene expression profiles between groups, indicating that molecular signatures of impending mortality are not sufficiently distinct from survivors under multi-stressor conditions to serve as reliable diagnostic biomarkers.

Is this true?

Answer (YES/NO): NO